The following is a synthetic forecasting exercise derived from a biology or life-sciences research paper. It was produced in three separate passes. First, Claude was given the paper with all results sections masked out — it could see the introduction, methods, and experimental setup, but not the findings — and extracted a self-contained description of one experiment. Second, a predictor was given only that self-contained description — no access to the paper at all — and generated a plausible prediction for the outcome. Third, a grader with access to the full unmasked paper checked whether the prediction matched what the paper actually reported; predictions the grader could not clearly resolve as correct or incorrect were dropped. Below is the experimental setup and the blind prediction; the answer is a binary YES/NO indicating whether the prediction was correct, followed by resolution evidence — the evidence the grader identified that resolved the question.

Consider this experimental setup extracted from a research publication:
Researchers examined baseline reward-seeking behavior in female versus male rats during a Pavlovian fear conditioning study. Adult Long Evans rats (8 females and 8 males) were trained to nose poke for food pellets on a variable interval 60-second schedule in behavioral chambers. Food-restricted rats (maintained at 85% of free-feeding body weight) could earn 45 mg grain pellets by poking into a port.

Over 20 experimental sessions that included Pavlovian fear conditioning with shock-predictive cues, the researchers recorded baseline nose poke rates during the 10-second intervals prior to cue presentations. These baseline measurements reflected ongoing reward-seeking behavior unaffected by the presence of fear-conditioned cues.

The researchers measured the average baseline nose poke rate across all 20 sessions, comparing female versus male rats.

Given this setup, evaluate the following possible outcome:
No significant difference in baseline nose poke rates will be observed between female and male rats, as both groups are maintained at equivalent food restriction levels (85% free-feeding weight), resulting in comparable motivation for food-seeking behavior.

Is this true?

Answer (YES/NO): NO